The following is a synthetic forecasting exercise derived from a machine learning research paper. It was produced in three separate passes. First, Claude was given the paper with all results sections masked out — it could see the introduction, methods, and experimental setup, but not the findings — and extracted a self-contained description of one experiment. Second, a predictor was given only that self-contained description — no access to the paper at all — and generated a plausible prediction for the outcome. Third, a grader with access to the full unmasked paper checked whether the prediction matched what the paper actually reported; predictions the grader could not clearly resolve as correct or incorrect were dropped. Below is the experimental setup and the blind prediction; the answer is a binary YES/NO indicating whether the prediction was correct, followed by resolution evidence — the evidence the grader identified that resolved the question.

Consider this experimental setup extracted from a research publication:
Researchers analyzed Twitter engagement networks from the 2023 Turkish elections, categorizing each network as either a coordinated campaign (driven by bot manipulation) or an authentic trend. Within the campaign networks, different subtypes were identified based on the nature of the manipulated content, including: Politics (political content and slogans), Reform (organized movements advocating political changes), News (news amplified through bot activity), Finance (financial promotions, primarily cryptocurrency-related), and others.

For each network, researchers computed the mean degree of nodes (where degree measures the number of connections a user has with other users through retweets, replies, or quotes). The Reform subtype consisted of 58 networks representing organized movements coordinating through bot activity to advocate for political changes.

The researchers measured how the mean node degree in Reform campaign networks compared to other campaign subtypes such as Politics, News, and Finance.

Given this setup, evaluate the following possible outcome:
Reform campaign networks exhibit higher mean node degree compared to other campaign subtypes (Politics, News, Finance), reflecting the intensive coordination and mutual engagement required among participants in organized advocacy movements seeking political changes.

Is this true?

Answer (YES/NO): YES